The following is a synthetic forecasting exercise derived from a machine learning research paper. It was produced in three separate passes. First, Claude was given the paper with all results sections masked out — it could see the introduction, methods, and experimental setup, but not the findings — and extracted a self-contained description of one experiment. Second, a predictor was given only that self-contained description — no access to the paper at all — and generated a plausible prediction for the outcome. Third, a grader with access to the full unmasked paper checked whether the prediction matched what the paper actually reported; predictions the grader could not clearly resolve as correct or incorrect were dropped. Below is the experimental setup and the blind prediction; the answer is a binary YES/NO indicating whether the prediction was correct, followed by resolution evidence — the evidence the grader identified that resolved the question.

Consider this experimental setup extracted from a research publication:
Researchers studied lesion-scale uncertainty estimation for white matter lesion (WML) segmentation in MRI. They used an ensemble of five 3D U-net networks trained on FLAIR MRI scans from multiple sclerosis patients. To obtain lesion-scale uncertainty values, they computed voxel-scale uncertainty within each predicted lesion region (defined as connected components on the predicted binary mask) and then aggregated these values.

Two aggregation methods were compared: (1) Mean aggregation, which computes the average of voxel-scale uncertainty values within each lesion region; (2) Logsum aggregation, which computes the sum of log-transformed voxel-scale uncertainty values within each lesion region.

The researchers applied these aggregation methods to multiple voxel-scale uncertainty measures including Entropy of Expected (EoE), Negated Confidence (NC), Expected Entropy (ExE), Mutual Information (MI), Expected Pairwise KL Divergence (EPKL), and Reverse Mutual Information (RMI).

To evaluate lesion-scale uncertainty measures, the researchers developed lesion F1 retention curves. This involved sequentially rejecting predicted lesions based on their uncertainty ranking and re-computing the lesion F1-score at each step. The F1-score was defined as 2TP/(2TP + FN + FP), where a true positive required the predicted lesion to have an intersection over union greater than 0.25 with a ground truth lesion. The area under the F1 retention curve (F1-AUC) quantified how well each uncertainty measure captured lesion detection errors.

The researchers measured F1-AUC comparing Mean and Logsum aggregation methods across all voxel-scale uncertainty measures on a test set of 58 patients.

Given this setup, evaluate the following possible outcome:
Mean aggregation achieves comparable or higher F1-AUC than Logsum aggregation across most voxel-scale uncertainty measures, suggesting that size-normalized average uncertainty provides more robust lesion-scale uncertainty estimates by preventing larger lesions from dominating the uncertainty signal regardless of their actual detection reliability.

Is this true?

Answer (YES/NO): YES